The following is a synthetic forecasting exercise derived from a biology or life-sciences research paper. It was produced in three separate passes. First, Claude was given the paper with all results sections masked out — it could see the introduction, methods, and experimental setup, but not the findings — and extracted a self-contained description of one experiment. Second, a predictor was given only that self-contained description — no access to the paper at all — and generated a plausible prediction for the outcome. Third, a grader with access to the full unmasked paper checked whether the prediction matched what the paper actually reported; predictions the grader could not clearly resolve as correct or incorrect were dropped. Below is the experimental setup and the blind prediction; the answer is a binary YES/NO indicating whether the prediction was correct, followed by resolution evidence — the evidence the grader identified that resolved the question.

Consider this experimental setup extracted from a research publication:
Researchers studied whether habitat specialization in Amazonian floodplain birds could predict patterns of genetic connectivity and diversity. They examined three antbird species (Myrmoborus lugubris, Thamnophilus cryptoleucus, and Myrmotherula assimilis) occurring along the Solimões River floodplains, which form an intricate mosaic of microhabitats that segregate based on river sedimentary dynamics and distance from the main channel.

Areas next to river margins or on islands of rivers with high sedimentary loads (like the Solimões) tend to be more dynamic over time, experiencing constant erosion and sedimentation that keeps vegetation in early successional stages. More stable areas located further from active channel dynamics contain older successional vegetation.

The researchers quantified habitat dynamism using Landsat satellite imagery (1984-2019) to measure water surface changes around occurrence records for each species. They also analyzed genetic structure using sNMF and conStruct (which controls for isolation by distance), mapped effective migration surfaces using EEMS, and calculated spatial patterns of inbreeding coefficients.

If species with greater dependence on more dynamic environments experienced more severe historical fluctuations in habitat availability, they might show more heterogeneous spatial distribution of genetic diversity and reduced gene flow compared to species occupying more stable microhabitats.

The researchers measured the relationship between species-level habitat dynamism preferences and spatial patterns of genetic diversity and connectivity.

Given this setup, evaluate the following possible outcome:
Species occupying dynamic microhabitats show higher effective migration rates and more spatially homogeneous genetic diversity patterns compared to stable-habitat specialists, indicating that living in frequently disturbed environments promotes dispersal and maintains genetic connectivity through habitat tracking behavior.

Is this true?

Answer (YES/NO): NO